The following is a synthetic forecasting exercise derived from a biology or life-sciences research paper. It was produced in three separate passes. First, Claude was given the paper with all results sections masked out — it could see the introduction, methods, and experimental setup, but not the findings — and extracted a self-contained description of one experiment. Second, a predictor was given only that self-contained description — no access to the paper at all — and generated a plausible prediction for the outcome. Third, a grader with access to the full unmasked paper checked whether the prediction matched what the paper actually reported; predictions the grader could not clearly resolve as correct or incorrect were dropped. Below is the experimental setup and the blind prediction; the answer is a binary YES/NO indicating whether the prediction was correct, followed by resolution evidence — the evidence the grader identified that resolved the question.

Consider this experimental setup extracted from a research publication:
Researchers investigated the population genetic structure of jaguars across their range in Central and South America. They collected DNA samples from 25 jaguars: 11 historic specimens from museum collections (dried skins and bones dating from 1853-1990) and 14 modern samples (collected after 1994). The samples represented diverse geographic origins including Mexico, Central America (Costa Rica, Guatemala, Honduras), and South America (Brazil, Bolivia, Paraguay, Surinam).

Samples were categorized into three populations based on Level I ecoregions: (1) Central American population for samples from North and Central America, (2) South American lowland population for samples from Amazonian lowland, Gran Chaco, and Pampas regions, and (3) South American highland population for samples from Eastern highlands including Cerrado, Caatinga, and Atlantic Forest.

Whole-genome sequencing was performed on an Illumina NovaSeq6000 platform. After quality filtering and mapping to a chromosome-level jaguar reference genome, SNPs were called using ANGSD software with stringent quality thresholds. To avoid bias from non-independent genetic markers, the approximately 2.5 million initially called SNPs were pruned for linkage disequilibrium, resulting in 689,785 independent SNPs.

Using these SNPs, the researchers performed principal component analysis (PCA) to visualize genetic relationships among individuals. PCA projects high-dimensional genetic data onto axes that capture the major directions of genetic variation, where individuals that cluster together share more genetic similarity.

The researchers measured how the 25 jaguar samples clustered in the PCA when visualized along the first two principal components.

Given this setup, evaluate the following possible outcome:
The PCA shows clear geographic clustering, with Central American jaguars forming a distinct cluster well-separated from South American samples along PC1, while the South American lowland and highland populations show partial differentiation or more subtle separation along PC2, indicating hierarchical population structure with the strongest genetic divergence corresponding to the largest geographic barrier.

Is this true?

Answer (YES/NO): YES